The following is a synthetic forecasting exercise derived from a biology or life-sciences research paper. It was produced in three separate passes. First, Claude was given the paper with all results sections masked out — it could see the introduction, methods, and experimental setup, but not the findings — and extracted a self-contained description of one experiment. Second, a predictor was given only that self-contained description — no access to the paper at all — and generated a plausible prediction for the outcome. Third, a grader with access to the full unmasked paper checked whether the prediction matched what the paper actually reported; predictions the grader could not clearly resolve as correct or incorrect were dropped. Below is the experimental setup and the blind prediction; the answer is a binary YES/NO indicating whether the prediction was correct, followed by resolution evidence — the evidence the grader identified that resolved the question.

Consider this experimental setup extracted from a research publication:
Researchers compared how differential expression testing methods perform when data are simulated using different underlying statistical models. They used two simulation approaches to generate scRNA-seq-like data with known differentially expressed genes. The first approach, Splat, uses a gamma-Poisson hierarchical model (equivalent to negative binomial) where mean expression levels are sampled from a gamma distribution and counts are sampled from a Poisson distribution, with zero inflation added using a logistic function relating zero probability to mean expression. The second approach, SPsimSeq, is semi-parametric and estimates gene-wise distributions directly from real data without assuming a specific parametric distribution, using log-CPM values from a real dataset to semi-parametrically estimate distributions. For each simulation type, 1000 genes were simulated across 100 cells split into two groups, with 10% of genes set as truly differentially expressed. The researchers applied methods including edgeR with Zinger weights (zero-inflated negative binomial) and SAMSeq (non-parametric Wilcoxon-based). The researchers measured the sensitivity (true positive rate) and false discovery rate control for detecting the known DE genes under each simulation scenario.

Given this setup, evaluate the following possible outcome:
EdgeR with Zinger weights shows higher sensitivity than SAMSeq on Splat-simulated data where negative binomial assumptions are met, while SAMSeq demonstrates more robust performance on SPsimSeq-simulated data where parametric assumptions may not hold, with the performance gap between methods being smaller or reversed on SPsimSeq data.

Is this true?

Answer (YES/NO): YES